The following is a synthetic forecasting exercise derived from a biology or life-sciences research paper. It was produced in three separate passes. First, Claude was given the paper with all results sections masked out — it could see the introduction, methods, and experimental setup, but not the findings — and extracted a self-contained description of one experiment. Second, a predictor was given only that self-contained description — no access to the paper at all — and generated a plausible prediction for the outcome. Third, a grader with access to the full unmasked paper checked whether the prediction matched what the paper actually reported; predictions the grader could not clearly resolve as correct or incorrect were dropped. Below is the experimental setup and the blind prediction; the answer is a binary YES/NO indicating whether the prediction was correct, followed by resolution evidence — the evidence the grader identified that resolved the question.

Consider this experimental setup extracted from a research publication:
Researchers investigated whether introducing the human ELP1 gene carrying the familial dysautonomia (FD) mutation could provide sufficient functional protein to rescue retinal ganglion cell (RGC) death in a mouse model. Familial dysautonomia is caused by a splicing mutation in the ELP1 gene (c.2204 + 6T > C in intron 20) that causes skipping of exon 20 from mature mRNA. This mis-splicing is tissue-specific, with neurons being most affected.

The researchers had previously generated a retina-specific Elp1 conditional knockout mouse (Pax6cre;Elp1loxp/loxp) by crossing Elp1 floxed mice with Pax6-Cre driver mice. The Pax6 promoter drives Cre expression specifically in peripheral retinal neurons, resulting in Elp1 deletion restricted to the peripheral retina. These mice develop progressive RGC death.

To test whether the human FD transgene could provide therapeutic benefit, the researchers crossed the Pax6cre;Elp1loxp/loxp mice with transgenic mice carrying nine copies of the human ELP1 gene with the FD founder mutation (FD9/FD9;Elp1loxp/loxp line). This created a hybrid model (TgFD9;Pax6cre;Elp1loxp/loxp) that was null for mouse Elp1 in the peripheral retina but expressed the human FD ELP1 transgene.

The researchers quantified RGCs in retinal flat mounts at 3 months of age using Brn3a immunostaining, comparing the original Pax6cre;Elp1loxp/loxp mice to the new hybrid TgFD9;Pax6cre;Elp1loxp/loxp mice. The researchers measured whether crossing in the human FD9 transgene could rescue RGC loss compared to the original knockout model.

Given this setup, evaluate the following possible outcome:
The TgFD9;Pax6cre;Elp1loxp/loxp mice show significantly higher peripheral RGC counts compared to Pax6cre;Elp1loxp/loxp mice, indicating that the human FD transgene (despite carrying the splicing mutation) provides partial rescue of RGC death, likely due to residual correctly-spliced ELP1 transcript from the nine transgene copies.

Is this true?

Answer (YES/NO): NO